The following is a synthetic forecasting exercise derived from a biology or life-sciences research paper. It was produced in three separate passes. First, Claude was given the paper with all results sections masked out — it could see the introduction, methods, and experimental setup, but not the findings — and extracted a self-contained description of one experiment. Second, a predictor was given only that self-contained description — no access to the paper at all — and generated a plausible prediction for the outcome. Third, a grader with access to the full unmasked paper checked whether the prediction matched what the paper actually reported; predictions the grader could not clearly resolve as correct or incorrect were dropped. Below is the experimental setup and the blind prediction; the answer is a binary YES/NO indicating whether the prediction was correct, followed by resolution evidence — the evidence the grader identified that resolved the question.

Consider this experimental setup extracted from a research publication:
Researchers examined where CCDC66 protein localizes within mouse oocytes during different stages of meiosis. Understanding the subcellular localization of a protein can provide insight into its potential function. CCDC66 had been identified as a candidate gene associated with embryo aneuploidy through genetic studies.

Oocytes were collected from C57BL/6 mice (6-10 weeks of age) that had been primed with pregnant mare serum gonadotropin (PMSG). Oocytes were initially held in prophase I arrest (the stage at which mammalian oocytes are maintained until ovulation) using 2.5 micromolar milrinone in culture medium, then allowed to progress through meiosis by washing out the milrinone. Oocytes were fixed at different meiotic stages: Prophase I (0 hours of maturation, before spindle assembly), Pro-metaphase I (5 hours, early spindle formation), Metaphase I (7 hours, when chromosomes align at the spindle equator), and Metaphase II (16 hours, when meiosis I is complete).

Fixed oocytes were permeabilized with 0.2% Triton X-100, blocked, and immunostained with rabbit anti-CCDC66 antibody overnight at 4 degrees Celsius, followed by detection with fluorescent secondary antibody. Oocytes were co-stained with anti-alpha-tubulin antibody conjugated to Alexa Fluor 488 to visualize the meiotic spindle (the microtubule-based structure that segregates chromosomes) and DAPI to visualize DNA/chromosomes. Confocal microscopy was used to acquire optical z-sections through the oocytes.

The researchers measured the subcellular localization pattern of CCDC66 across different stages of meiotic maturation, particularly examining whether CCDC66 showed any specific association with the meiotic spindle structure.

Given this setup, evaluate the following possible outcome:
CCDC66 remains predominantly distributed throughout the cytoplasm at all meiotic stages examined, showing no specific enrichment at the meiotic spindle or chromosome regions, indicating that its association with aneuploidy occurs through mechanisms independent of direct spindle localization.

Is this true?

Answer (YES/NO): NO